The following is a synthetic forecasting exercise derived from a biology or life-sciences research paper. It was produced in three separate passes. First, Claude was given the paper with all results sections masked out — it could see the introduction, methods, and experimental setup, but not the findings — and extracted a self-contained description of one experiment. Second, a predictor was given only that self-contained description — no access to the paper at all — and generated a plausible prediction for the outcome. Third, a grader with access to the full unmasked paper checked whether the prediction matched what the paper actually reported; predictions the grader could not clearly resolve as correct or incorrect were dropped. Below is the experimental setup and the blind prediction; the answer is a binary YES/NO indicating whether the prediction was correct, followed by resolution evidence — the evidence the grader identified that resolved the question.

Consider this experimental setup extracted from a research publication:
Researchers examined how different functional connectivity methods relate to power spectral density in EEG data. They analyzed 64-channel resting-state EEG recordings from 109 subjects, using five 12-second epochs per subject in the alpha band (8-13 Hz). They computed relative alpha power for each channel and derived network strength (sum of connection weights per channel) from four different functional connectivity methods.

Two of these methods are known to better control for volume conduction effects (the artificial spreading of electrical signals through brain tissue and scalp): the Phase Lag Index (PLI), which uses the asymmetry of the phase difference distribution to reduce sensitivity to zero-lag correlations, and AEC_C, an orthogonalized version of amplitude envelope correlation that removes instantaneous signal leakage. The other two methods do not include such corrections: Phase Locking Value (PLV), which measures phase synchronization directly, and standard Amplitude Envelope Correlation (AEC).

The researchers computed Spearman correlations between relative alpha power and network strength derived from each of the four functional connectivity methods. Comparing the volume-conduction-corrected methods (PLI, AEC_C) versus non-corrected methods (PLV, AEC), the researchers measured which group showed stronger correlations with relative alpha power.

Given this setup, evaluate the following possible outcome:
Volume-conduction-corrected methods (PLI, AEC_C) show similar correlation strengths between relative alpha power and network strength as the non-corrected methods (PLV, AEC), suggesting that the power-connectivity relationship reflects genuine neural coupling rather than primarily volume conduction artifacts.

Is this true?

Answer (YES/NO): NO